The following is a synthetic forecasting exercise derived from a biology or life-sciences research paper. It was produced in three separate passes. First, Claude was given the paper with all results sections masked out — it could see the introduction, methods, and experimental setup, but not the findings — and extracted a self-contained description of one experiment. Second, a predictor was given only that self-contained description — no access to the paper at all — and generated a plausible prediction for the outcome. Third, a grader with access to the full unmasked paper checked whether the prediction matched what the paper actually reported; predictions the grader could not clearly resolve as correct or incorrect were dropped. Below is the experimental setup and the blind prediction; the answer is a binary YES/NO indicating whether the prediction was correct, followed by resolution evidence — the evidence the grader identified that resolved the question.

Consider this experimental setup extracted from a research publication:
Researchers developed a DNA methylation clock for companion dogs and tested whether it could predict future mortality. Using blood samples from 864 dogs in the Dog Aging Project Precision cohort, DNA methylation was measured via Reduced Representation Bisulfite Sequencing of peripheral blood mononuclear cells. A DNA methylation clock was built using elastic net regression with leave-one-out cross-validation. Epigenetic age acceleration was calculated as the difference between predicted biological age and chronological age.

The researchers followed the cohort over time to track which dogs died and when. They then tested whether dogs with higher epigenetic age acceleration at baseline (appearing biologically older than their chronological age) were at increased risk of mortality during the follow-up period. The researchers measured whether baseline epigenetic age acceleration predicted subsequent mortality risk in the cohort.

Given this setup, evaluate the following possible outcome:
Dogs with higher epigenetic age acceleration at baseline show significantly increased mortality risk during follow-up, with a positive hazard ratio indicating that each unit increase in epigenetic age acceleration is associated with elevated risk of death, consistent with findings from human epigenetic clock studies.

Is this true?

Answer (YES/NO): YES